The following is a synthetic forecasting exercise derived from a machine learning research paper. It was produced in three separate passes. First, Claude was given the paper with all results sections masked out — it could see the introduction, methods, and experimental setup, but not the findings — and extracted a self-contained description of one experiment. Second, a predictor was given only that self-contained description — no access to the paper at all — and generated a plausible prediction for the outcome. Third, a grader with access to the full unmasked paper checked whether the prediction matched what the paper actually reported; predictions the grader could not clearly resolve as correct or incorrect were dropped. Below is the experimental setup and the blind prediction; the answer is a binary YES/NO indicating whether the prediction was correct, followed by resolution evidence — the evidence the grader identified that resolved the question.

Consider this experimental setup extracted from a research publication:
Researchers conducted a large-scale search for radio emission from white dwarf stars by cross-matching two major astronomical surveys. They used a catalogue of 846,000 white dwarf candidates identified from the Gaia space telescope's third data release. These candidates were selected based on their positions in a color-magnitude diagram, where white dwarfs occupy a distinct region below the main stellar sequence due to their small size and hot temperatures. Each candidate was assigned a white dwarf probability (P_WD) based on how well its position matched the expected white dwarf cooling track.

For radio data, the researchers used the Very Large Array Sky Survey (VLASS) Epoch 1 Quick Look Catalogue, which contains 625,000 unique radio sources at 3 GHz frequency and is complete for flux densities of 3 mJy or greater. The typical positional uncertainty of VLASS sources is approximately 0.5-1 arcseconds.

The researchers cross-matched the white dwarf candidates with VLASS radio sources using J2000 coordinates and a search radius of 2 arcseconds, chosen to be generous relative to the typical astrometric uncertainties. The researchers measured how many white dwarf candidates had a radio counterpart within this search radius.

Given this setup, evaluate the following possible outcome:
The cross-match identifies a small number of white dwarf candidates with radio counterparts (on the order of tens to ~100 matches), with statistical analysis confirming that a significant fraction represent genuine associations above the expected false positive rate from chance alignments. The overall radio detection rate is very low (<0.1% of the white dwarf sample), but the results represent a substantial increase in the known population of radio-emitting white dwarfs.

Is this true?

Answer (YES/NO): NO